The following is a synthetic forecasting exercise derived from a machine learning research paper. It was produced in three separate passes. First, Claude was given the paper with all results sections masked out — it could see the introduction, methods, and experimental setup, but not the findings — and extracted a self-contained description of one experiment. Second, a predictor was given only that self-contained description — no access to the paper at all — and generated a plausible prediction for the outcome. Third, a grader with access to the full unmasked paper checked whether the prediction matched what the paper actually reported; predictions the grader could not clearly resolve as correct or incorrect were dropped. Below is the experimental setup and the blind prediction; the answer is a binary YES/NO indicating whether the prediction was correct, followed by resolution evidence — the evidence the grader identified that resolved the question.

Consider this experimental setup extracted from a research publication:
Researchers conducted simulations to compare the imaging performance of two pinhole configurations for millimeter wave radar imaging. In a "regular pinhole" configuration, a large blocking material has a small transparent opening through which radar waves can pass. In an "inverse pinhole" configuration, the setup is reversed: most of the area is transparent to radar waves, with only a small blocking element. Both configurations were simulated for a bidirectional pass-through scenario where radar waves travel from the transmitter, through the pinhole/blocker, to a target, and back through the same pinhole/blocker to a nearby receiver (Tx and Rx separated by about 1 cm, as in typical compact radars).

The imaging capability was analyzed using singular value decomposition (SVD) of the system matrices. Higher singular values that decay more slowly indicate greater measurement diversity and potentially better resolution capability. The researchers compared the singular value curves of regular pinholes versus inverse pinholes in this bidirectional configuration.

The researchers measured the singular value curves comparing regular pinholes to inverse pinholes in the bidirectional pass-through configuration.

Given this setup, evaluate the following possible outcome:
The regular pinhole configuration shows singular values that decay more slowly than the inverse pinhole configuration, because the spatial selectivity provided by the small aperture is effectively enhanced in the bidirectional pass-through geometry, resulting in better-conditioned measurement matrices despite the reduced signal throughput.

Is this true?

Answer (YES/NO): NO